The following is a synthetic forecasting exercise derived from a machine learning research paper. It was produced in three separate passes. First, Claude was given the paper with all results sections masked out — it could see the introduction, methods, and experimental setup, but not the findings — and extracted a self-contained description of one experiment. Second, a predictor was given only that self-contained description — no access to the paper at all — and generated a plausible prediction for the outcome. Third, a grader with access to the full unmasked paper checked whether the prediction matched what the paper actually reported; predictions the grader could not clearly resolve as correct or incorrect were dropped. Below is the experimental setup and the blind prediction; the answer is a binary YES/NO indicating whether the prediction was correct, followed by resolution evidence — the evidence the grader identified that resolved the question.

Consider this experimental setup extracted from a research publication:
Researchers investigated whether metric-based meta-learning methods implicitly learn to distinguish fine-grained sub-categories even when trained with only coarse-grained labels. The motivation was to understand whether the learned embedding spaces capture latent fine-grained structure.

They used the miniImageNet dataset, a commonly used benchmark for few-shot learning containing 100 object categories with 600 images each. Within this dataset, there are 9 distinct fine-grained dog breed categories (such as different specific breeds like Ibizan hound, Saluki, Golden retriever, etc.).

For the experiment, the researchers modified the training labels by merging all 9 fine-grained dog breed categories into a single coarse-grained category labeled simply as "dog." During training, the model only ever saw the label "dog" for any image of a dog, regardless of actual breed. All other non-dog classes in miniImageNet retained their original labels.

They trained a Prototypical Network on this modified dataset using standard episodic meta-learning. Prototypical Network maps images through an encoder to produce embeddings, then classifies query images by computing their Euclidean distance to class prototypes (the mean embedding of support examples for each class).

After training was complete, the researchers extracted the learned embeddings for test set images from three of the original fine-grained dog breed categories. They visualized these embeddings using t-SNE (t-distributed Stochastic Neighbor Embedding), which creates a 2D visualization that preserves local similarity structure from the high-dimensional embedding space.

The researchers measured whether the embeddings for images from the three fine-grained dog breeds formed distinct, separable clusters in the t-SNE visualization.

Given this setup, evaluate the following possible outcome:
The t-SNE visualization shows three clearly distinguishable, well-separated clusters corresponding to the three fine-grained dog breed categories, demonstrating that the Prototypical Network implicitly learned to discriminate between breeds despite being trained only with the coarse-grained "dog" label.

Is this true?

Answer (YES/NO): NO